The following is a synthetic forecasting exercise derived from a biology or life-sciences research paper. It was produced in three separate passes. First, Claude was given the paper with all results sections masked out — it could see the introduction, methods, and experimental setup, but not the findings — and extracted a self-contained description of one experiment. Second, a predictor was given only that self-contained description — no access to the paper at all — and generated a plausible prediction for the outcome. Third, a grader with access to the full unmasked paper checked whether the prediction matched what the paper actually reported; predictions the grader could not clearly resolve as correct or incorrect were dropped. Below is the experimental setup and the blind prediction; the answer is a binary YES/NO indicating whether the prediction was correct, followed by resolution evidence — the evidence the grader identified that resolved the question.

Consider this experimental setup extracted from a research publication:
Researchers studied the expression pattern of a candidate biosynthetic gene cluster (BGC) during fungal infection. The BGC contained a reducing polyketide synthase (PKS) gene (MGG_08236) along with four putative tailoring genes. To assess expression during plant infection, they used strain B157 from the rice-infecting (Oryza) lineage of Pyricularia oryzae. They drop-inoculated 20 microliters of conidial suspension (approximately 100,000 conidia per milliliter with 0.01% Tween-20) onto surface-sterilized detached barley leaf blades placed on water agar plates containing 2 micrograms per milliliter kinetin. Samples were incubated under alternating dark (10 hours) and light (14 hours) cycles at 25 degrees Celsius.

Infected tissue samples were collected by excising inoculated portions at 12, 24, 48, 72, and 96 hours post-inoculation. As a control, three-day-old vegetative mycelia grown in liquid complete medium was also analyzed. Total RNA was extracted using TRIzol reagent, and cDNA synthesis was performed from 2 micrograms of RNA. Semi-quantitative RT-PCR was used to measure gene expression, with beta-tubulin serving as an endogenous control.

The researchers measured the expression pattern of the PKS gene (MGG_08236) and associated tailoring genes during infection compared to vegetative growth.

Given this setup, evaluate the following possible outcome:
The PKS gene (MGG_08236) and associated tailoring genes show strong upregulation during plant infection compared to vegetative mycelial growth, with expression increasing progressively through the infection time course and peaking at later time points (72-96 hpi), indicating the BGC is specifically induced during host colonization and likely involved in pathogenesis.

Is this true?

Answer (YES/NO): NO